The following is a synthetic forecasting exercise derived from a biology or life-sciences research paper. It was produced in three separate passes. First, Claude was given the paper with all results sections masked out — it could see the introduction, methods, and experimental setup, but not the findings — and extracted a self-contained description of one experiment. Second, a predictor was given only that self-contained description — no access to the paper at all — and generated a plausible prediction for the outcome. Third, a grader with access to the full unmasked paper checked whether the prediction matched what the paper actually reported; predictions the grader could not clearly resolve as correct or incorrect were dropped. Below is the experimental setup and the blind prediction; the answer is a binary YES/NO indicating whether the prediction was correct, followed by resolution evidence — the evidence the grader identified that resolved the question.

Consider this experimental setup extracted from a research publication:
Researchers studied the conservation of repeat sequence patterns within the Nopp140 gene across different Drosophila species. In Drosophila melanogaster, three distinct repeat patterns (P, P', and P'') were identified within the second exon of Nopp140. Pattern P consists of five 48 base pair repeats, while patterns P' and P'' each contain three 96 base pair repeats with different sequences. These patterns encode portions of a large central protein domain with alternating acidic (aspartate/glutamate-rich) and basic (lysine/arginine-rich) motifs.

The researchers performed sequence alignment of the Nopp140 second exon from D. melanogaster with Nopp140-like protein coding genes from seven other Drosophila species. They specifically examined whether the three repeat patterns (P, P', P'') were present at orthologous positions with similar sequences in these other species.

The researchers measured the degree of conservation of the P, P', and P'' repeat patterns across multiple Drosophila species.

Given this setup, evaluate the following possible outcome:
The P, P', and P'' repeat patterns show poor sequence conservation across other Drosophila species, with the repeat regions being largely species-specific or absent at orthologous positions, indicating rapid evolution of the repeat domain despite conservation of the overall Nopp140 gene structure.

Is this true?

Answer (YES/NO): YES